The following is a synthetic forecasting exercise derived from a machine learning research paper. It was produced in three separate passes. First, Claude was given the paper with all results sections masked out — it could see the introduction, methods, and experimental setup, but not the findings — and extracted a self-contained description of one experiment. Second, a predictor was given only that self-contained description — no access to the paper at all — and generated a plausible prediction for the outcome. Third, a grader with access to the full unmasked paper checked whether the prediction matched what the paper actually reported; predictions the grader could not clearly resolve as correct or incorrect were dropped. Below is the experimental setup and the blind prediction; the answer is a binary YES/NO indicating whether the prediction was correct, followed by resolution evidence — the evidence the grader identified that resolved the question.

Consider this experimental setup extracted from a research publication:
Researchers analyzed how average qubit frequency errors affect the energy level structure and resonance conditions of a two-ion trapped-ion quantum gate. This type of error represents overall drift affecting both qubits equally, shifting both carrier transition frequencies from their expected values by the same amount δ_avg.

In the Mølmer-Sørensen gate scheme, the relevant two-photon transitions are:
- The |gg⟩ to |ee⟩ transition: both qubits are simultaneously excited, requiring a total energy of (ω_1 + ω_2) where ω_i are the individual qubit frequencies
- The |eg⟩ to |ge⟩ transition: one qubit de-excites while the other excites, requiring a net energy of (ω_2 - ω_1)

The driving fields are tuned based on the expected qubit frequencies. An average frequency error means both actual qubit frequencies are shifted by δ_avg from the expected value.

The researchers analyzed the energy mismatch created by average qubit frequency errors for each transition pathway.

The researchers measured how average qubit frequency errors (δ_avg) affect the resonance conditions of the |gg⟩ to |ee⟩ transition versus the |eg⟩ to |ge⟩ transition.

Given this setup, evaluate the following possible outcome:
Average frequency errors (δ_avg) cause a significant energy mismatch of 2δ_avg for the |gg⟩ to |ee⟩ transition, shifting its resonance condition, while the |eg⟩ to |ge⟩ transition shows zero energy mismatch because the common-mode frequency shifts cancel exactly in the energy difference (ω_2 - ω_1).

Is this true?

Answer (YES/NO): YES